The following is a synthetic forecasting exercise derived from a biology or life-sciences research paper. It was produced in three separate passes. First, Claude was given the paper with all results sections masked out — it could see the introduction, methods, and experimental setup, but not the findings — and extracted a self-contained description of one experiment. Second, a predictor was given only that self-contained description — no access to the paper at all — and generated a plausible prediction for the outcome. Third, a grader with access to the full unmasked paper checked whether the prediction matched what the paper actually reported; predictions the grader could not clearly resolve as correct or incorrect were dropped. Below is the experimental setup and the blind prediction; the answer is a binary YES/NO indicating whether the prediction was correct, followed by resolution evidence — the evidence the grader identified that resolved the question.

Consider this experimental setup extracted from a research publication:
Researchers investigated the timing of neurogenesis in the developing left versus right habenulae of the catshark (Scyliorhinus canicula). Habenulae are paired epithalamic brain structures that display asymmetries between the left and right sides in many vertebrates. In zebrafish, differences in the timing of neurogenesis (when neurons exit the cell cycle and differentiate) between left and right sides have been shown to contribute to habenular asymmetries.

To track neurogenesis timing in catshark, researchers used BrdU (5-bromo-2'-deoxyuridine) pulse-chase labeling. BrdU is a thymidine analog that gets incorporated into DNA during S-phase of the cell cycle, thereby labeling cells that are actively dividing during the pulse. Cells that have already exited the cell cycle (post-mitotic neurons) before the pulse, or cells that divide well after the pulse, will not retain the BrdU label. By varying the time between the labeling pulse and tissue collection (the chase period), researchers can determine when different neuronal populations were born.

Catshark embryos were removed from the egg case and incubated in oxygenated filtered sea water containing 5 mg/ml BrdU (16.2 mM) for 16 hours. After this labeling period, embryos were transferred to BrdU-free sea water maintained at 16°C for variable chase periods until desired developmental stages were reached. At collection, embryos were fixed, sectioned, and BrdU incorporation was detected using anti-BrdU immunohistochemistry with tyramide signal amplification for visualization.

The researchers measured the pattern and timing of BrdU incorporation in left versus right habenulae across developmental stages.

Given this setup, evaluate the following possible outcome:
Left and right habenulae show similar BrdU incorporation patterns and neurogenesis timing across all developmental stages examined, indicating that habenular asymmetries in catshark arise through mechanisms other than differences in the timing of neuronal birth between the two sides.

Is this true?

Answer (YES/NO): NO